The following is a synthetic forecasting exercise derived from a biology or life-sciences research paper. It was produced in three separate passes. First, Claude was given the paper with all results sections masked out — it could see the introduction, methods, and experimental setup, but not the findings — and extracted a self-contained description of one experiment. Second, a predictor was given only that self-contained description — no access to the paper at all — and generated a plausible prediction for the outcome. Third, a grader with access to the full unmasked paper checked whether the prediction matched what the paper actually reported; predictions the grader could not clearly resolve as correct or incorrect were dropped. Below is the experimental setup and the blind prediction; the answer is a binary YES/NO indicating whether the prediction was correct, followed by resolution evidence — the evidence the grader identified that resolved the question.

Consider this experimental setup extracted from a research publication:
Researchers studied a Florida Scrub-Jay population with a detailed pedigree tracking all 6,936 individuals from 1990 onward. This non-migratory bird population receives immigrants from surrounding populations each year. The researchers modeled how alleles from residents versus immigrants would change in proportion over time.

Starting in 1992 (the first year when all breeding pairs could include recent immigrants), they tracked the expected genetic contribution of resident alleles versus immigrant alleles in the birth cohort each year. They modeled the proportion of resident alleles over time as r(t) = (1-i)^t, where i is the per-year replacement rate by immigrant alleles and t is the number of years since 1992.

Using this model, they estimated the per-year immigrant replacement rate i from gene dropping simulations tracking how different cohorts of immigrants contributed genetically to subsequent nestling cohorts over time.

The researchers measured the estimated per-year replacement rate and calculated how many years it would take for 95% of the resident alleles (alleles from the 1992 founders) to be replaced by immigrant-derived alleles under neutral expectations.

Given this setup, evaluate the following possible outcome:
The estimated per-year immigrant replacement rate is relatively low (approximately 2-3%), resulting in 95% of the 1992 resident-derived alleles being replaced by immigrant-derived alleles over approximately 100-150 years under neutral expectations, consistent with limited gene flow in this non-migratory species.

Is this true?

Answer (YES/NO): NO